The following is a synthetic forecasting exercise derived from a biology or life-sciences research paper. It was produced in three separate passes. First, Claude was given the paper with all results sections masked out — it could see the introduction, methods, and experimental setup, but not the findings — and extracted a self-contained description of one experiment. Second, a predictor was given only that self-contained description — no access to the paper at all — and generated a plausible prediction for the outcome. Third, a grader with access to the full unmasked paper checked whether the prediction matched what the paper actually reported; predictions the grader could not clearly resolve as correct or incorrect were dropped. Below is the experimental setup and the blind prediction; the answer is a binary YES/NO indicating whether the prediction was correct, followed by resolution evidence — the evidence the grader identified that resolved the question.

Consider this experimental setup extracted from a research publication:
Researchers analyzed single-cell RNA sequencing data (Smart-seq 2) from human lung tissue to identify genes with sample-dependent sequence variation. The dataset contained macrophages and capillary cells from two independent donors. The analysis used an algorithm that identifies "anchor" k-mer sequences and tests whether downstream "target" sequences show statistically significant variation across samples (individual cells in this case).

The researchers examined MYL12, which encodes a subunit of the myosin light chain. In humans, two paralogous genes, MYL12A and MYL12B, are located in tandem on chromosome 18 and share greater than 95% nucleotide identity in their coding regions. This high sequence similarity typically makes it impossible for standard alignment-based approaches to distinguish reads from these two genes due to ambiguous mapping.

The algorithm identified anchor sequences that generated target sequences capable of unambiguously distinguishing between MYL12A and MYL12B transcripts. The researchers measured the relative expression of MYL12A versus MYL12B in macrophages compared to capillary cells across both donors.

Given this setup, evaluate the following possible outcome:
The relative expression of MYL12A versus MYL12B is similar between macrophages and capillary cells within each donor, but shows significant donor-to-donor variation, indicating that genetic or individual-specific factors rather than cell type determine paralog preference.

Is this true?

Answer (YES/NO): NO